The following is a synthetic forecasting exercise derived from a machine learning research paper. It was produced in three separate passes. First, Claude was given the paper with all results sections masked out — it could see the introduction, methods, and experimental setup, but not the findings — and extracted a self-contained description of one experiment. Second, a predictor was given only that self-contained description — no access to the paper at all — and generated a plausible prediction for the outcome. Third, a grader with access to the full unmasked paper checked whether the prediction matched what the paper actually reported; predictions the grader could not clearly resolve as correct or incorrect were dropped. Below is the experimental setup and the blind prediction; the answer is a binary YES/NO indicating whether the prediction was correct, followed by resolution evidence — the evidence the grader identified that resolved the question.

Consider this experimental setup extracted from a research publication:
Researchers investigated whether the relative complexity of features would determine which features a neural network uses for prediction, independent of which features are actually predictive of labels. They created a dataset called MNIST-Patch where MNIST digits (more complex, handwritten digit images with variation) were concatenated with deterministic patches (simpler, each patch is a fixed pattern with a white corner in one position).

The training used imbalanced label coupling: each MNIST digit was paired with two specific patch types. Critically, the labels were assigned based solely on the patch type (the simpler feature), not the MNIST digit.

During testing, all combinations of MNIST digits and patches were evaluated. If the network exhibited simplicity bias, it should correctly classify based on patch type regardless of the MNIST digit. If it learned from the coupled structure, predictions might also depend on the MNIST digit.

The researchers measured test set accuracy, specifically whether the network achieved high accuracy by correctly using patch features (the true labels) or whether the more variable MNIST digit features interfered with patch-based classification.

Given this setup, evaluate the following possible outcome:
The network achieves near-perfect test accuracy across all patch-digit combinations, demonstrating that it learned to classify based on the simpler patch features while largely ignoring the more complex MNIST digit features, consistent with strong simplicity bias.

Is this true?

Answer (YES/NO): YES